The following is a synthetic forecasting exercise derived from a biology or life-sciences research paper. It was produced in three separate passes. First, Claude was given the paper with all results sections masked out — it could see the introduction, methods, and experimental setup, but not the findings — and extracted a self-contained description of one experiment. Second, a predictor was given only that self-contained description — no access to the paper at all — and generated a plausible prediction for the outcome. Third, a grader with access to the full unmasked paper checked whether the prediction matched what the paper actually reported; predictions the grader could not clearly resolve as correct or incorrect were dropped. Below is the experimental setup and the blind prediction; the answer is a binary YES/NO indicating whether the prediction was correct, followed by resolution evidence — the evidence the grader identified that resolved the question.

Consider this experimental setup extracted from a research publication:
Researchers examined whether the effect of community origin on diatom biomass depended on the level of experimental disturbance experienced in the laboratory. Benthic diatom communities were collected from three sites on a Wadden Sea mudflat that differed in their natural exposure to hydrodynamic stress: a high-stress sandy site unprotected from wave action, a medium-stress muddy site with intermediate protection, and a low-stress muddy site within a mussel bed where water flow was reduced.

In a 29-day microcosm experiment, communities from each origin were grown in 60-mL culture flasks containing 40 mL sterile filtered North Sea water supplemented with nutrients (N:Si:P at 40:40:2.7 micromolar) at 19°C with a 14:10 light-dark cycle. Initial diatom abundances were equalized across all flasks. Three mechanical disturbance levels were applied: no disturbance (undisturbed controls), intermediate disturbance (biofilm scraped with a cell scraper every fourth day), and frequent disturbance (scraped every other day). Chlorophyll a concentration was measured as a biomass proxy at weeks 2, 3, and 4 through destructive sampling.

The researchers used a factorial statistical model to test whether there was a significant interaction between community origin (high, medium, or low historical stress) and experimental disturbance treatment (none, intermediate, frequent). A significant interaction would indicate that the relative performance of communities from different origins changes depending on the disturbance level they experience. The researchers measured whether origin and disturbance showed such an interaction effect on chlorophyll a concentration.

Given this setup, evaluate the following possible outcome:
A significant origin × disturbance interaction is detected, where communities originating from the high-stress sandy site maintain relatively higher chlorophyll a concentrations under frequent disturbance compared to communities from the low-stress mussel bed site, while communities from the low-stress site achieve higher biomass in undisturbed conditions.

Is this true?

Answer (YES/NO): YES